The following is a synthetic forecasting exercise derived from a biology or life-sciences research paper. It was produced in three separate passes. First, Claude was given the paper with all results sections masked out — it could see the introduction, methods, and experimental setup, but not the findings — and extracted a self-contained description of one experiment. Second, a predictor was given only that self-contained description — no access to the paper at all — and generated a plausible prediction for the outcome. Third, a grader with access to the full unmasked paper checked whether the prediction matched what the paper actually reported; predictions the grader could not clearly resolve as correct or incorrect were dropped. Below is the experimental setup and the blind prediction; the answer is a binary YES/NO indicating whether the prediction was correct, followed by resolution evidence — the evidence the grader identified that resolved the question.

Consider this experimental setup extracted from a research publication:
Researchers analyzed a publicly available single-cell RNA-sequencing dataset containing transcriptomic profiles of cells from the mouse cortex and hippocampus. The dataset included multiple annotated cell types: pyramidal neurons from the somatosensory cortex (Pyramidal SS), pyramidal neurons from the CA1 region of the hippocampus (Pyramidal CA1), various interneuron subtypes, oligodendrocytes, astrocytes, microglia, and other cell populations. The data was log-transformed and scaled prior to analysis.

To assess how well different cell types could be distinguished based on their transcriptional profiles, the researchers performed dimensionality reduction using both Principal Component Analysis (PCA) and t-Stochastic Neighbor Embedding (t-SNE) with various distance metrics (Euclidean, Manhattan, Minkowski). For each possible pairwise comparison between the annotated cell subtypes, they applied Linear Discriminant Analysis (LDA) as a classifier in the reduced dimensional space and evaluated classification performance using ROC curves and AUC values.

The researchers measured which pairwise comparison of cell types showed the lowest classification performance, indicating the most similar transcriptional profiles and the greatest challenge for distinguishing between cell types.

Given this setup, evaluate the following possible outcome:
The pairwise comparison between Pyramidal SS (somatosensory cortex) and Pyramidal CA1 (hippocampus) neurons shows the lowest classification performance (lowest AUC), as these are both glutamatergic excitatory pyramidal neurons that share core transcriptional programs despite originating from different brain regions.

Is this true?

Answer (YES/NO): YES